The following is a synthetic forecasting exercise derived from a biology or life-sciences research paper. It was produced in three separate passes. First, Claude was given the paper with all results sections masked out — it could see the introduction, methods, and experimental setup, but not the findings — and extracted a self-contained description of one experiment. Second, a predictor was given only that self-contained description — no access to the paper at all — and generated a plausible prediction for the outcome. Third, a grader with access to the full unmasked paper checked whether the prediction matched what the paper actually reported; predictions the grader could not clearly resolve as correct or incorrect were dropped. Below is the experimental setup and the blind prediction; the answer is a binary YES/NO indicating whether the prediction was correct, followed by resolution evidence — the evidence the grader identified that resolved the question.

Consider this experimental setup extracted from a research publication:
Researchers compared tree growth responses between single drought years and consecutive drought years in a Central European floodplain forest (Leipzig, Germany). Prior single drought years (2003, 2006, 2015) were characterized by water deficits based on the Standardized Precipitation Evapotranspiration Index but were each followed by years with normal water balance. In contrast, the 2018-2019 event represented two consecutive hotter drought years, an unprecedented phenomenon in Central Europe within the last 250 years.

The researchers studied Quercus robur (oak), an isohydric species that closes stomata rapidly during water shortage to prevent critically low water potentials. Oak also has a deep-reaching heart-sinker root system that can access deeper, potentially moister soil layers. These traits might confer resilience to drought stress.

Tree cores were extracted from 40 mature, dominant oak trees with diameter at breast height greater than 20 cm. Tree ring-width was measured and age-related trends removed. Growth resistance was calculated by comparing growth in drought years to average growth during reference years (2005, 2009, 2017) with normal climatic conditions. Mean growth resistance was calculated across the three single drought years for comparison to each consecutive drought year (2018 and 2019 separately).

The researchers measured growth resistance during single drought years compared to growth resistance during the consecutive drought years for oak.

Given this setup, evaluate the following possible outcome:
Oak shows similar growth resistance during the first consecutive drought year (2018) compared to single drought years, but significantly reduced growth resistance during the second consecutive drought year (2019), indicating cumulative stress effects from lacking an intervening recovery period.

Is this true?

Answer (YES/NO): YES